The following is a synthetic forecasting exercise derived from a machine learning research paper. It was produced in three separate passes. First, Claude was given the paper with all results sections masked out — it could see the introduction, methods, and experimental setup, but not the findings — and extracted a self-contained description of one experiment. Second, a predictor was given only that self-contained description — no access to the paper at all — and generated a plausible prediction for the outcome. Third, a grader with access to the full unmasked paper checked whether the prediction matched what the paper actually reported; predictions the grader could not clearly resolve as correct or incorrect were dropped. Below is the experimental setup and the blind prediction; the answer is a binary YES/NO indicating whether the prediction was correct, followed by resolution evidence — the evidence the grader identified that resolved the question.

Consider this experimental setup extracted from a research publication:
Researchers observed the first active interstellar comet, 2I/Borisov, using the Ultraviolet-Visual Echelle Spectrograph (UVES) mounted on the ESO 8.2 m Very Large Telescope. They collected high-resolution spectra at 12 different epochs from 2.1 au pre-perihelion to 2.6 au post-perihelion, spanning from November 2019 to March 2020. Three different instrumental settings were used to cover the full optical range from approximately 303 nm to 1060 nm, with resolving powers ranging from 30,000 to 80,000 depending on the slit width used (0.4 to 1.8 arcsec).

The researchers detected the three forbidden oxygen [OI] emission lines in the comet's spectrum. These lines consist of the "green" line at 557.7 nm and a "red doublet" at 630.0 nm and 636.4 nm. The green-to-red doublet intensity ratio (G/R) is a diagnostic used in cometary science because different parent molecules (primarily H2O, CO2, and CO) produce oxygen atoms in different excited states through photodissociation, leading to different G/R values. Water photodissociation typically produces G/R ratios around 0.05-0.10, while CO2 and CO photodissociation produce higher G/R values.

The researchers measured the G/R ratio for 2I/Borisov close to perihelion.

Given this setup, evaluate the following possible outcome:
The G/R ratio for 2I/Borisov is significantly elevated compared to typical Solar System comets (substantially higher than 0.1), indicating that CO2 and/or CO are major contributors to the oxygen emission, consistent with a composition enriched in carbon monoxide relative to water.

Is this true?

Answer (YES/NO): YES